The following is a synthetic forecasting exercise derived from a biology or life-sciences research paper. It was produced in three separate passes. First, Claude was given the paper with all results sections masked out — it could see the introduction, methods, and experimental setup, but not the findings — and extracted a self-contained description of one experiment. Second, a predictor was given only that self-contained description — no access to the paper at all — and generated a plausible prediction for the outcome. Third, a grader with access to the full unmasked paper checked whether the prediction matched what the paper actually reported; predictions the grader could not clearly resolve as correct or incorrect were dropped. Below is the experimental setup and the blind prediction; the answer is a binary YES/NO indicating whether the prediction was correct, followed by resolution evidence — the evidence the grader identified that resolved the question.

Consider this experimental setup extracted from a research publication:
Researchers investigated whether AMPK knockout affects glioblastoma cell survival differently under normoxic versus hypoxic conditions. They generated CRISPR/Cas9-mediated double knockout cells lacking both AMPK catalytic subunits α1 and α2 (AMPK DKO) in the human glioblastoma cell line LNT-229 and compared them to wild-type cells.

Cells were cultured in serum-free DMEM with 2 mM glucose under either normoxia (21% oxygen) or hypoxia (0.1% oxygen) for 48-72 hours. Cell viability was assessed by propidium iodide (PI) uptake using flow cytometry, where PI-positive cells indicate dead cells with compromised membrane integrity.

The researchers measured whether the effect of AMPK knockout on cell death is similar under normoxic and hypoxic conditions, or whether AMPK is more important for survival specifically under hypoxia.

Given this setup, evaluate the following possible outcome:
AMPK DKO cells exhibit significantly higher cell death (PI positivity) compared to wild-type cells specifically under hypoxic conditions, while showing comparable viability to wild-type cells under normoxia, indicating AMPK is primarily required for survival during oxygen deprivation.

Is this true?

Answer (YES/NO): NO